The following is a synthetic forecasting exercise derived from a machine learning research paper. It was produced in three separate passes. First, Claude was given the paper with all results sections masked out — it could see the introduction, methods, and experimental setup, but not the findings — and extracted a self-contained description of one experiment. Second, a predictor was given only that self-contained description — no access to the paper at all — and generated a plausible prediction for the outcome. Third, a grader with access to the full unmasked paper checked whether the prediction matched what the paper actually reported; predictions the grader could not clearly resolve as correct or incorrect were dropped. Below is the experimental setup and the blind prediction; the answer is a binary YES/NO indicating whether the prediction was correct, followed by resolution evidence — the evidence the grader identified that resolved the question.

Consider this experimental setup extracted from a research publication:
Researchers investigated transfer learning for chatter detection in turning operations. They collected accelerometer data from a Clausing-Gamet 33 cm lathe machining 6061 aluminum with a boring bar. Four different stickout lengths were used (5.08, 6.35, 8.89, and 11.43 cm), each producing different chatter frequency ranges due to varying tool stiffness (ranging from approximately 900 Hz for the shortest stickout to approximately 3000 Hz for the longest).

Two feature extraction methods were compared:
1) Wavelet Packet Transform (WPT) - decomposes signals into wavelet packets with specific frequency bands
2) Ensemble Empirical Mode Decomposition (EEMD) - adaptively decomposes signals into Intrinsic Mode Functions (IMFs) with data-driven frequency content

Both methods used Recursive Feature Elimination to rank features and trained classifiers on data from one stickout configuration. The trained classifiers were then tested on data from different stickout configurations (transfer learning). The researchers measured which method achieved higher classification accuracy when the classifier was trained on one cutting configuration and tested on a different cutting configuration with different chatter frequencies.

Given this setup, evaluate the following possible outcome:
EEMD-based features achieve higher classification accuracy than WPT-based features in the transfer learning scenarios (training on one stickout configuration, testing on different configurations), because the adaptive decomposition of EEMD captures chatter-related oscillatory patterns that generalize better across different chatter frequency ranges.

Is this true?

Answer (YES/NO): YES